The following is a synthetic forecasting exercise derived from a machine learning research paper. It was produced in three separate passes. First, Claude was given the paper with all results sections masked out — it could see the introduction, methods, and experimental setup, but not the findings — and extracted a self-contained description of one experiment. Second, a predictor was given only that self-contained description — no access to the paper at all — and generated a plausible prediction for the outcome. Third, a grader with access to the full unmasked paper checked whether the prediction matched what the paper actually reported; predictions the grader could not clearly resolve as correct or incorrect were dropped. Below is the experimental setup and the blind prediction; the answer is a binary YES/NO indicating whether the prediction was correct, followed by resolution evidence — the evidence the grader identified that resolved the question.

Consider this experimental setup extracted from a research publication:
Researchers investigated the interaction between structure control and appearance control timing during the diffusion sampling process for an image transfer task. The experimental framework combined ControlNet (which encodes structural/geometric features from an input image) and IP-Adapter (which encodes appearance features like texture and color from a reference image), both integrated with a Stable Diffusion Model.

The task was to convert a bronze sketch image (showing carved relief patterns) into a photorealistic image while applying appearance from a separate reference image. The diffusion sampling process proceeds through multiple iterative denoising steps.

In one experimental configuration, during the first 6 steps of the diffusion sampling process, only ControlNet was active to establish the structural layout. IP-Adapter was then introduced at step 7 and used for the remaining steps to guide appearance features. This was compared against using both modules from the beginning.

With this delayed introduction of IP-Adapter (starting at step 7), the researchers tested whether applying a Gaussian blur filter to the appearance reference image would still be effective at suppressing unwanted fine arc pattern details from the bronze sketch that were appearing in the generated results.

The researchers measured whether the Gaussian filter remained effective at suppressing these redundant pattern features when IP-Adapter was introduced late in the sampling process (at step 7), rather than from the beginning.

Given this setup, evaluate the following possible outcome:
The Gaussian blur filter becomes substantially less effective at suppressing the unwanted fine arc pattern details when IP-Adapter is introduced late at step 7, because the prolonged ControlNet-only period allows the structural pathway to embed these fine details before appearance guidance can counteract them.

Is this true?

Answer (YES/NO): NO